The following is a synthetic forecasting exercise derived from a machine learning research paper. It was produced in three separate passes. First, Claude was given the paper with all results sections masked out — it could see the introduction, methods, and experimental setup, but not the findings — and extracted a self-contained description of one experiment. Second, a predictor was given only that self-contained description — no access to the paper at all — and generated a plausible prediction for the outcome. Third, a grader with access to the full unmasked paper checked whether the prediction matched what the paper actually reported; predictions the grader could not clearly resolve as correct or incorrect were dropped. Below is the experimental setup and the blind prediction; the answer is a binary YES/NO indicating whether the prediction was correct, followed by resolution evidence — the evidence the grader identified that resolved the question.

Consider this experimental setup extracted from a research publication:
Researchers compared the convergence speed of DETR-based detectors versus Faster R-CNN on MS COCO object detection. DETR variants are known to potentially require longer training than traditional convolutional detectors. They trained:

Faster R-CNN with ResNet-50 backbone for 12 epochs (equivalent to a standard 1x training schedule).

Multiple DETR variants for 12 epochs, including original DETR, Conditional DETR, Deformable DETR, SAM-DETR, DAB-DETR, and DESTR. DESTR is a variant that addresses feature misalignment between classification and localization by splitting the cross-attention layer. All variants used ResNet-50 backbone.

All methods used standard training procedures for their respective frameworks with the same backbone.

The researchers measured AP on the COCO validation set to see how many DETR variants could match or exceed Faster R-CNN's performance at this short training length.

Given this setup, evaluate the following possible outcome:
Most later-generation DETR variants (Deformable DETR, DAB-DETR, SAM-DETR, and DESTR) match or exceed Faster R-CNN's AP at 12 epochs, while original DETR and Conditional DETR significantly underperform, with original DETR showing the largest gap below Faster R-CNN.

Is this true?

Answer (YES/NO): NO